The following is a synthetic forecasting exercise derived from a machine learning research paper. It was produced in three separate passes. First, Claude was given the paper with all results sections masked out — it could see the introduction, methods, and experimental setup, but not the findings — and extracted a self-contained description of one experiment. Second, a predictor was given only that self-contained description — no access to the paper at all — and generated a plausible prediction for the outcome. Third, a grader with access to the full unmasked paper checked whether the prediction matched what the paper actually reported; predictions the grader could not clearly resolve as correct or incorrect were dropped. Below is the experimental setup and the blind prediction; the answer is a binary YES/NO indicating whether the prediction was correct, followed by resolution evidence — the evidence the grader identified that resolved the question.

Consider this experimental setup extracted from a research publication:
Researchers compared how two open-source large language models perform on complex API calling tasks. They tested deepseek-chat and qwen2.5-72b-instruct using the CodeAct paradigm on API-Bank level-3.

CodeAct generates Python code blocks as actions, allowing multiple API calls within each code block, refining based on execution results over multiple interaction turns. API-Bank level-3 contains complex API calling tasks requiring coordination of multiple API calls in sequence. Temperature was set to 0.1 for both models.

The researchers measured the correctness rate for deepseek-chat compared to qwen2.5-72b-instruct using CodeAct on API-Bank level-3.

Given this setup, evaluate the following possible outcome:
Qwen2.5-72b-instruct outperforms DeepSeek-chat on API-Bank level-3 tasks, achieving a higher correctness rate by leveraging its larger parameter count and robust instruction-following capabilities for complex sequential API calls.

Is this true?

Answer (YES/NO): YES